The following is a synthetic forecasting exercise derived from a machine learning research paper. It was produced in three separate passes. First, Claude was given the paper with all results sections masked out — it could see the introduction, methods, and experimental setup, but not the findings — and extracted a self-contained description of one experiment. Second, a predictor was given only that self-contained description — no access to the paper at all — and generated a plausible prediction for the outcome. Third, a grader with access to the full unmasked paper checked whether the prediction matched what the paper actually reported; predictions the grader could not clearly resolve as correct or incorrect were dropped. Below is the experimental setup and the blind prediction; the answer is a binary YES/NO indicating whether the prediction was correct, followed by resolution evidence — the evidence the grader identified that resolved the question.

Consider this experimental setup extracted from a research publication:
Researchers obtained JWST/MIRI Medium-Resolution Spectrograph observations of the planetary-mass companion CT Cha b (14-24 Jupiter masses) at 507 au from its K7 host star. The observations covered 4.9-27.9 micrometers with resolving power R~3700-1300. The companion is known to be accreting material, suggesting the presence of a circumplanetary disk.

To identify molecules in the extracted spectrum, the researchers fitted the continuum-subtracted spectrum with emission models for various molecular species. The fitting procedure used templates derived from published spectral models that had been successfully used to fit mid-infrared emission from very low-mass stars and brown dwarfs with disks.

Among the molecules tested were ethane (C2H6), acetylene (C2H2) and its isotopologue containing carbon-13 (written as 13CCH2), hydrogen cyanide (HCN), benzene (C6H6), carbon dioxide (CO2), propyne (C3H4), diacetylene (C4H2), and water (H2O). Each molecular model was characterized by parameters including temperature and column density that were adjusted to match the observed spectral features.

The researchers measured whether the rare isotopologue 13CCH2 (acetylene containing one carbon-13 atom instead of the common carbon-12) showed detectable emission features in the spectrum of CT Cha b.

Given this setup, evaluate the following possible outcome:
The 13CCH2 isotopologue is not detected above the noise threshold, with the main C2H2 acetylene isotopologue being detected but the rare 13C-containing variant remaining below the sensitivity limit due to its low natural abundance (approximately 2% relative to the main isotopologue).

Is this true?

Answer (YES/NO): NO